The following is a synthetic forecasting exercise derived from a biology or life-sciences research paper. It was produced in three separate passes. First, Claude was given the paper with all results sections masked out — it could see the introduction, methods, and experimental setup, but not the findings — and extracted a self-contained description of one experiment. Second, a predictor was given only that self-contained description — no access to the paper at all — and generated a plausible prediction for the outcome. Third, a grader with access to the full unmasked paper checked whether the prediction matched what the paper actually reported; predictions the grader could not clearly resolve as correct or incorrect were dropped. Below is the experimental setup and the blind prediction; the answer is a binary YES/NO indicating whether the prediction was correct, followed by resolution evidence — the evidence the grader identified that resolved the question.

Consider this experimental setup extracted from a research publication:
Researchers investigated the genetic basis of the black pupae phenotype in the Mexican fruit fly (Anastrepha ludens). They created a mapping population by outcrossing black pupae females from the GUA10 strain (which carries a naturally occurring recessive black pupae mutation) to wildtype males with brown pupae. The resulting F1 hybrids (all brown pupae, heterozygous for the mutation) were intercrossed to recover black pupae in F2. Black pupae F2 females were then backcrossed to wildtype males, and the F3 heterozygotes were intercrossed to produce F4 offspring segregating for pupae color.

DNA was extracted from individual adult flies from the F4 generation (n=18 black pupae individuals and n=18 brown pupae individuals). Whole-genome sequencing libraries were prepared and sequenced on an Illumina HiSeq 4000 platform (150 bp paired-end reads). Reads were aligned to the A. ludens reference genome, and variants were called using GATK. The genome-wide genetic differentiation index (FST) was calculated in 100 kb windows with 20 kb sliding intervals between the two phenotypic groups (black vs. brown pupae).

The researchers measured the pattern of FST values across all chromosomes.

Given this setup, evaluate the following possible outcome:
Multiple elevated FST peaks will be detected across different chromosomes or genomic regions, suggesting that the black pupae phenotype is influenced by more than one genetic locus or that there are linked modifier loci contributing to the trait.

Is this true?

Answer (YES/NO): NO